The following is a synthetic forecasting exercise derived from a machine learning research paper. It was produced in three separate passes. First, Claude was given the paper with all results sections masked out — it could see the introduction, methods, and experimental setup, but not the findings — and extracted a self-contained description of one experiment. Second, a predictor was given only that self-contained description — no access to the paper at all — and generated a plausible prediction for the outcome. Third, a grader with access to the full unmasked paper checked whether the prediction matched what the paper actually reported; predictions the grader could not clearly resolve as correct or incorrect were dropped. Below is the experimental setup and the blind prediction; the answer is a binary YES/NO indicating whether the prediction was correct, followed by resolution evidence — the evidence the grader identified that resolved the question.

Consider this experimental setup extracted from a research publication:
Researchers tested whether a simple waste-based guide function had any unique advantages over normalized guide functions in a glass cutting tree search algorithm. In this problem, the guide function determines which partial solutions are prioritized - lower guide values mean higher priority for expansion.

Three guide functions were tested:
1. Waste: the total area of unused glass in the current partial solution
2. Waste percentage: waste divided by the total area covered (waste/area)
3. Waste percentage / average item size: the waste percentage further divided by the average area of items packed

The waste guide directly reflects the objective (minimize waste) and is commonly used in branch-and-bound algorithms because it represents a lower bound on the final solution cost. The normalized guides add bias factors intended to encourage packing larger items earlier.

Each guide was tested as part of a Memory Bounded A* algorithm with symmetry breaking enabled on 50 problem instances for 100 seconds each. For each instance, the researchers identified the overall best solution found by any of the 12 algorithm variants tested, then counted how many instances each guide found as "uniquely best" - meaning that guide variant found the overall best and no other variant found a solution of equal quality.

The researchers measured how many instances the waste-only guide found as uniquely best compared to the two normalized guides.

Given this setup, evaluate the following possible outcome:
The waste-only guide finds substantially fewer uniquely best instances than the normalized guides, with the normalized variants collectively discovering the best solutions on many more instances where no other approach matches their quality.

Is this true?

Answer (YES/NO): YES